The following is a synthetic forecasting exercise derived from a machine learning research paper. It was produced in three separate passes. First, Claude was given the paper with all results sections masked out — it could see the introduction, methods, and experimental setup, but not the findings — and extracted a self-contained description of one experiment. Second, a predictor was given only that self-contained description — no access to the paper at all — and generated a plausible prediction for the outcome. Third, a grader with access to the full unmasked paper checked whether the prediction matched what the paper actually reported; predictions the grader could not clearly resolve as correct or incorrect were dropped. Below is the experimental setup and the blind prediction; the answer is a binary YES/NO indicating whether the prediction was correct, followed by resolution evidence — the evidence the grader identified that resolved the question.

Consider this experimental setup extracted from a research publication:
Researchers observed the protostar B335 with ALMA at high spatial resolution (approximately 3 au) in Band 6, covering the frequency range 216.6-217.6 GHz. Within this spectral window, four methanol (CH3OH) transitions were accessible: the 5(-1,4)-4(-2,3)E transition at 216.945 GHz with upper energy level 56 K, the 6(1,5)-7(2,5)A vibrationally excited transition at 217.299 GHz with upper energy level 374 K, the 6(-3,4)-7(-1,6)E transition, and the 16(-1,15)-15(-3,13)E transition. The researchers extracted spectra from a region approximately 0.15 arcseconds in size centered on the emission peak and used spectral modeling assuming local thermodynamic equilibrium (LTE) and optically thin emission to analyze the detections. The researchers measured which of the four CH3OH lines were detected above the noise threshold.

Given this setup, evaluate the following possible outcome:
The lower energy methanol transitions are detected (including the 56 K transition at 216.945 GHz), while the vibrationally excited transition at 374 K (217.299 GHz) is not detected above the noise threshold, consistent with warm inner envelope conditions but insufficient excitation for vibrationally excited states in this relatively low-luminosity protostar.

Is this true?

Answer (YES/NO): NO